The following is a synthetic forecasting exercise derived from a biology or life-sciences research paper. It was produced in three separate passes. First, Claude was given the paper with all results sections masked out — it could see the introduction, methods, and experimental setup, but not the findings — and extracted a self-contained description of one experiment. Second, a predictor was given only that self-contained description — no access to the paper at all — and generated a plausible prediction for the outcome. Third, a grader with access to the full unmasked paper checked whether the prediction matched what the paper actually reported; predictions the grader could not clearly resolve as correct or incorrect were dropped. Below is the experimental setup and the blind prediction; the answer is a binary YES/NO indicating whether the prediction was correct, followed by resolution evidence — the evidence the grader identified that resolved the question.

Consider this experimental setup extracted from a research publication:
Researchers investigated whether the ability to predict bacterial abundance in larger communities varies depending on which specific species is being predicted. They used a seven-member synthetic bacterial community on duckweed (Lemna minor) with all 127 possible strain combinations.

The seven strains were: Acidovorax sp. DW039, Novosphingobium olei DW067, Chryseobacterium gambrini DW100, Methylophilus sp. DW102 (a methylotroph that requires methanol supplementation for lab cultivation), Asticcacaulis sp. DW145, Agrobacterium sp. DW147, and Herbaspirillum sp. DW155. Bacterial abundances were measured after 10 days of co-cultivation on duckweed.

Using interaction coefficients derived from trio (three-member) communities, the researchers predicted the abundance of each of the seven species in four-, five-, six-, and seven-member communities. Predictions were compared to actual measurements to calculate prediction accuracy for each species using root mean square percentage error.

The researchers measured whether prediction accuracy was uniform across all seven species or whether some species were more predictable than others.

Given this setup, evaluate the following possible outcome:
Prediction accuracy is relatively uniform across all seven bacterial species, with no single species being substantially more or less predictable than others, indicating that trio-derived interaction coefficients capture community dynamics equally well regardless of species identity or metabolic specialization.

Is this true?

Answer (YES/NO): NO